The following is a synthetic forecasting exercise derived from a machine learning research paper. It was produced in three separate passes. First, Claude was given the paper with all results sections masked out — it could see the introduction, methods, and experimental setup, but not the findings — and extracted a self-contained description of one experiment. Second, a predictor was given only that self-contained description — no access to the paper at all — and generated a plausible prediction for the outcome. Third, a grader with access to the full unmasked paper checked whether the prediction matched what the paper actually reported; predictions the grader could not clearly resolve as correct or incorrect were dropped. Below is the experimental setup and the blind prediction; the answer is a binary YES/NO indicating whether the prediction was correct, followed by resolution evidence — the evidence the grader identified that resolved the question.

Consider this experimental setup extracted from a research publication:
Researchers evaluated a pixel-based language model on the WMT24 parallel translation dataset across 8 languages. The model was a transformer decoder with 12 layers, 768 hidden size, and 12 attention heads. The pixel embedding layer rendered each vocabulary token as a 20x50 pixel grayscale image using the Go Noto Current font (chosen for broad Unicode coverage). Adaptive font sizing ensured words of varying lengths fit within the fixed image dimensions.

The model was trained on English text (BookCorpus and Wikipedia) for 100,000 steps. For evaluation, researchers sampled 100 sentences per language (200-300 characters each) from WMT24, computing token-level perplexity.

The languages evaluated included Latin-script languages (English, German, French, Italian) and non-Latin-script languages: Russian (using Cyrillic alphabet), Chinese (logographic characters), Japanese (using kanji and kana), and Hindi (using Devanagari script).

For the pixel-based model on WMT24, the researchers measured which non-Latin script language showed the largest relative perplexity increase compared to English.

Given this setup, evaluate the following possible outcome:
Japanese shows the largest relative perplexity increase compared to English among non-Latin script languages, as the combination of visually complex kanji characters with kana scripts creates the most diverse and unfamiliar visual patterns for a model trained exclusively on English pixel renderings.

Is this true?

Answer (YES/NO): NO